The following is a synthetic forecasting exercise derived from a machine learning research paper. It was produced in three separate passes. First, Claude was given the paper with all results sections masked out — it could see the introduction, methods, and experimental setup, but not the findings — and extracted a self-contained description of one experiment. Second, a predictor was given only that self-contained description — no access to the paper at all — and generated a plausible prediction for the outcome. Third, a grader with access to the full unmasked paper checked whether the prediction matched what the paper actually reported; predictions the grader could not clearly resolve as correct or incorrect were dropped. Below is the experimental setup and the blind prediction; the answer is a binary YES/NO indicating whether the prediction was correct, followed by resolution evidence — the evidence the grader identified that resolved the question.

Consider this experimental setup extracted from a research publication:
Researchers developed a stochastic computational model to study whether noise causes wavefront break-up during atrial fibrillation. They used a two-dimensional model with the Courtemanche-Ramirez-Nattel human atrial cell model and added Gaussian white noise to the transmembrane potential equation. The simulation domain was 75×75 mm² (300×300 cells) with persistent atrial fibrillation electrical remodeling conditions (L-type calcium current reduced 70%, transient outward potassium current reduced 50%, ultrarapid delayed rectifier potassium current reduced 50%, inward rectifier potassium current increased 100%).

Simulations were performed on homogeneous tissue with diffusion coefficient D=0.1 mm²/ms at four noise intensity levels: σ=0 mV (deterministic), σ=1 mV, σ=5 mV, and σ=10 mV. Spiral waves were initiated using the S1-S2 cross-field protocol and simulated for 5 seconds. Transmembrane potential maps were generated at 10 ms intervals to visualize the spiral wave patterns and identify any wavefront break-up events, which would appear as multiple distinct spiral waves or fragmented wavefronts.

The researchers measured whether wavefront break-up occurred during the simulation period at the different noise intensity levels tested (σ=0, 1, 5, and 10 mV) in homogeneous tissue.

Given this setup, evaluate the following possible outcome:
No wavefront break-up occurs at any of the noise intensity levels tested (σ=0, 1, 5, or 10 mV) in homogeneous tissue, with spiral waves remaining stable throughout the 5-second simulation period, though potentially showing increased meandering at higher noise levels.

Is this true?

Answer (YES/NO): NO